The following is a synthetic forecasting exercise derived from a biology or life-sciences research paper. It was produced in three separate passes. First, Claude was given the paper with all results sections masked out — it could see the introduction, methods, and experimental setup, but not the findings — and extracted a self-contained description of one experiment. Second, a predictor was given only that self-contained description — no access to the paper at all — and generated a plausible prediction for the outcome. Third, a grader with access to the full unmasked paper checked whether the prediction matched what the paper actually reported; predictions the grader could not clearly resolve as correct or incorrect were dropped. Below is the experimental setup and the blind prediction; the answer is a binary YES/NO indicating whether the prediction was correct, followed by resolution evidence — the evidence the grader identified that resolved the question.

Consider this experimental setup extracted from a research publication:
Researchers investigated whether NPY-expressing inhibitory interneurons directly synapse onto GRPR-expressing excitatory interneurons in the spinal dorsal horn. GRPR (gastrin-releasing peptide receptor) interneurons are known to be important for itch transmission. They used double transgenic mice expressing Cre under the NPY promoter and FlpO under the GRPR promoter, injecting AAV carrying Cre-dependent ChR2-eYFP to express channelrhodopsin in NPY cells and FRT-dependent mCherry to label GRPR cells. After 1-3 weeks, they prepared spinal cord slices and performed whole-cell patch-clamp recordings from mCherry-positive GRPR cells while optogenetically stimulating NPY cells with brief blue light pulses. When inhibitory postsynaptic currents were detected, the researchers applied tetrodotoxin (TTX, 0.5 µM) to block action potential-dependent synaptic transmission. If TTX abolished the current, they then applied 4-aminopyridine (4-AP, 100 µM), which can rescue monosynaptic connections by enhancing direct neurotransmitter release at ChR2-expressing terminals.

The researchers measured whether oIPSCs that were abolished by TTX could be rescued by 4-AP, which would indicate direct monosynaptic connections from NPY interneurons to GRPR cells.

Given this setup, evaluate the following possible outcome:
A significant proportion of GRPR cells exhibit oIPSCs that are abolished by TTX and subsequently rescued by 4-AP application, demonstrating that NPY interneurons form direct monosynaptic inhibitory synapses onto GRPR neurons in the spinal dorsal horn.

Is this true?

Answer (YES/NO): YES